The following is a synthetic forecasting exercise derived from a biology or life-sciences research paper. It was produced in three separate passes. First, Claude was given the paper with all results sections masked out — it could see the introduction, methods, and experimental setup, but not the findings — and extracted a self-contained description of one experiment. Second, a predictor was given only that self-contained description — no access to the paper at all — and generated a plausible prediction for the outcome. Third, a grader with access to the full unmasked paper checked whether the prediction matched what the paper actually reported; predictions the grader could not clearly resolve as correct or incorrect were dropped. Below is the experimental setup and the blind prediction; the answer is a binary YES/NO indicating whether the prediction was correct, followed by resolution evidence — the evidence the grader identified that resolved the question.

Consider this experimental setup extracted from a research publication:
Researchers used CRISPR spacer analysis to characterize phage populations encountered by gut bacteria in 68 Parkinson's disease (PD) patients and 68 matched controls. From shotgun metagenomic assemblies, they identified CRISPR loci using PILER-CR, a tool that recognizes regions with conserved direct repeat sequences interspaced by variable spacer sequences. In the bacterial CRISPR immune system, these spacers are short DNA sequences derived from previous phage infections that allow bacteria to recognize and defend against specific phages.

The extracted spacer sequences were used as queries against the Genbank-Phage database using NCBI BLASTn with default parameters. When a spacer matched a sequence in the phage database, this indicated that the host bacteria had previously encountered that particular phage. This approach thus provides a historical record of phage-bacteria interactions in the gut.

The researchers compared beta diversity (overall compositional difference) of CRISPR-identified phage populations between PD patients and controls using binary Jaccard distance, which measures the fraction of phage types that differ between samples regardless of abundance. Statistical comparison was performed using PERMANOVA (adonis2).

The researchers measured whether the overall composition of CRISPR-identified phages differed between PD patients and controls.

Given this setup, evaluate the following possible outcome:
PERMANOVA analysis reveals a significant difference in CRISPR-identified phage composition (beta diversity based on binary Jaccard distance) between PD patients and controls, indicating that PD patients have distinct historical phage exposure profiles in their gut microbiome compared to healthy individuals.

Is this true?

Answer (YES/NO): NO